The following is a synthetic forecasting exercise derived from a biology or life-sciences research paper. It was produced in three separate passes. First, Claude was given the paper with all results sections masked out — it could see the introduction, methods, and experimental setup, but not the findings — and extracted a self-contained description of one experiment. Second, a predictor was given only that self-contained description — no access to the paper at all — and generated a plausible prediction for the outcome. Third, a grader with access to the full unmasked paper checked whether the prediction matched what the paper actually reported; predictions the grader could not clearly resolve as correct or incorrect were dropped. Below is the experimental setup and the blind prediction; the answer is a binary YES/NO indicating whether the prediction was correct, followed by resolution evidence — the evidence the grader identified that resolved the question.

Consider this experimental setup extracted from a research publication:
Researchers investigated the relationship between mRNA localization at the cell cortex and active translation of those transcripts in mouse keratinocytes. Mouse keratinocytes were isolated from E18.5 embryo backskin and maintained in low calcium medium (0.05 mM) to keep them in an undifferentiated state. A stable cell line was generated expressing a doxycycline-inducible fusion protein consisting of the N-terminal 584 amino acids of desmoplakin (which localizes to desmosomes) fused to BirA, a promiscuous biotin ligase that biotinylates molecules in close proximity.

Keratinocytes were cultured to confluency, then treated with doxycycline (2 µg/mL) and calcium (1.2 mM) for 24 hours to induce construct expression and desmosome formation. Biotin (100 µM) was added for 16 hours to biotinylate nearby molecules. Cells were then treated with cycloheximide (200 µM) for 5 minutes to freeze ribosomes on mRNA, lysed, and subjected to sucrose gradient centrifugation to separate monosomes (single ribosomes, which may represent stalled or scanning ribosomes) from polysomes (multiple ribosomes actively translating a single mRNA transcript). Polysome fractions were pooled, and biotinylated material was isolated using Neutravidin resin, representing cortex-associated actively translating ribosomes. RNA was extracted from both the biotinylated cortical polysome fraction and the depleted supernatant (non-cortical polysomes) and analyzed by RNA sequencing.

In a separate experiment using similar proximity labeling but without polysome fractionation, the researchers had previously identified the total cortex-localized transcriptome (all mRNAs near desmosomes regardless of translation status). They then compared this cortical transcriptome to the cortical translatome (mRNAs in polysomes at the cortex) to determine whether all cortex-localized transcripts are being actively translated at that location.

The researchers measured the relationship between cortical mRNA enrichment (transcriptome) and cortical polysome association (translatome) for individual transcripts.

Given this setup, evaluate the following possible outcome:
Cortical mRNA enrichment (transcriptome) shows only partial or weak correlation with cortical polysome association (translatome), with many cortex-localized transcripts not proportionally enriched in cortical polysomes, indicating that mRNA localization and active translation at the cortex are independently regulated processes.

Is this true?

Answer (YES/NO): NO